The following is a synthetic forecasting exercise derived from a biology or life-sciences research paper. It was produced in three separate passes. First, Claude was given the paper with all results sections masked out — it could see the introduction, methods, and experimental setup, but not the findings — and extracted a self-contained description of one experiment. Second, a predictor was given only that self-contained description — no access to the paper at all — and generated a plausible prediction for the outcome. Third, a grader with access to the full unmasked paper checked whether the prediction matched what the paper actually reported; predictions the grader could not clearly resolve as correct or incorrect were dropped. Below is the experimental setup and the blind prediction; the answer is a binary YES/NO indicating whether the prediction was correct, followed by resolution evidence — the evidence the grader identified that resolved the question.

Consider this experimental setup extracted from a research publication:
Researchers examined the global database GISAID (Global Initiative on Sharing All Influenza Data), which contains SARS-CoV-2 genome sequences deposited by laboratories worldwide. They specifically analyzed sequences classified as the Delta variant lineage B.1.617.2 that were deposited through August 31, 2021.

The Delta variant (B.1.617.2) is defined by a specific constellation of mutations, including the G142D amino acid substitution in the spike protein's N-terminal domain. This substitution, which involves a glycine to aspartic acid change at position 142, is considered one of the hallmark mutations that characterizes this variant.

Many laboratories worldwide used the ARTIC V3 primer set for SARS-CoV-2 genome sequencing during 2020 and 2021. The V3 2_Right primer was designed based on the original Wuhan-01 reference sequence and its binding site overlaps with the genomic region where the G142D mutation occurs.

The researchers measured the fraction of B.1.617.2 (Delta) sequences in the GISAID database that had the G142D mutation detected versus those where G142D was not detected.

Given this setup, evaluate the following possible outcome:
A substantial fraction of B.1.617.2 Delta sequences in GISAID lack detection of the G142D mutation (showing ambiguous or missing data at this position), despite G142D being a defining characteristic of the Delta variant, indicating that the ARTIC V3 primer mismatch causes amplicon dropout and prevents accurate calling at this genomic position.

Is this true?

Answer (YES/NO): YES